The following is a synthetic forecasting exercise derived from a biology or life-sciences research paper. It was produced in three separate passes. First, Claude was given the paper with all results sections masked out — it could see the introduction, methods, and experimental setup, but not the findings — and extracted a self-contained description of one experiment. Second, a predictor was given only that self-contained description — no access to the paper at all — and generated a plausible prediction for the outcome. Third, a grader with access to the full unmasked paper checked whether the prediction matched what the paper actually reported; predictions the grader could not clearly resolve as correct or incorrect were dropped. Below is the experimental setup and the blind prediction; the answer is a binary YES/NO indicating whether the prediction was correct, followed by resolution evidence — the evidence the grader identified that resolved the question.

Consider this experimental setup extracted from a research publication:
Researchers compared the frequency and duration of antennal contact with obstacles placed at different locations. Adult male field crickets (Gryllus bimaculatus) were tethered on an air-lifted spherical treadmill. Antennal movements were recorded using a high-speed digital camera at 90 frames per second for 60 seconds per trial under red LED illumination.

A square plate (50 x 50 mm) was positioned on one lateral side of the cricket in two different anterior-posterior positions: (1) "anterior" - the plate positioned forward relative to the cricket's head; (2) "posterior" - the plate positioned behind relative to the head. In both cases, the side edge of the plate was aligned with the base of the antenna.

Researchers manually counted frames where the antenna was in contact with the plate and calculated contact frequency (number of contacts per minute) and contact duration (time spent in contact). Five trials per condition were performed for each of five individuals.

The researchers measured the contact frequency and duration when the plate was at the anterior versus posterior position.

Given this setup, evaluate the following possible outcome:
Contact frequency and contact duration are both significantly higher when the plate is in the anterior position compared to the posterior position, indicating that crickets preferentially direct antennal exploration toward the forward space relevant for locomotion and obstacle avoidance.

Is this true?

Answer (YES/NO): NO